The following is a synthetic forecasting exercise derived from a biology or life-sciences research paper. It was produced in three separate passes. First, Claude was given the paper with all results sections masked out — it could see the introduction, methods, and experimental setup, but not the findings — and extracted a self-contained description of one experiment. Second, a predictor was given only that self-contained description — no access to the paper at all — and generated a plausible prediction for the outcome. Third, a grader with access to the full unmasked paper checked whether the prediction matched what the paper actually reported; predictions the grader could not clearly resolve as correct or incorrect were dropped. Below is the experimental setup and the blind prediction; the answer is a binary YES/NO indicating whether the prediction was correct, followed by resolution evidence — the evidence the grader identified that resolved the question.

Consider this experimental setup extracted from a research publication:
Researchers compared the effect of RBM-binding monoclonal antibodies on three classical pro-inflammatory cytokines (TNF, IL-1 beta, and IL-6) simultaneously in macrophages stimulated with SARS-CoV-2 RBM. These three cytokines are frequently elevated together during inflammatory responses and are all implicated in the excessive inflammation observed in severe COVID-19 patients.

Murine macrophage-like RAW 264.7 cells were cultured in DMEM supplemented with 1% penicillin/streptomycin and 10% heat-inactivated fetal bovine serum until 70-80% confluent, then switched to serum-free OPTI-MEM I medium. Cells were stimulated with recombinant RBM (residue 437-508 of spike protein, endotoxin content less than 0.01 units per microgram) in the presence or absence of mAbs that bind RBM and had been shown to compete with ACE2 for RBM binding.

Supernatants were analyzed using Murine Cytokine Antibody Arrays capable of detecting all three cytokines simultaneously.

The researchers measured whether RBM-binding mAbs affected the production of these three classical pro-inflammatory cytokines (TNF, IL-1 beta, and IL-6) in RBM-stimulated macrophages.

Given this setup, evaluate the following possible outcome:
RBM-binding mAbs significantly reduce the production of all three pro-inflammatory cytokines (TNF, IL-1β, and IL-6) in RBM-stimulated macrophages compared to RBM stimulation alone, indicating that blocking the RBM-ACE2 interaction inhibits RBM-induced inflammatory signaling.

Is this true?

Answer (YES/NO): NO